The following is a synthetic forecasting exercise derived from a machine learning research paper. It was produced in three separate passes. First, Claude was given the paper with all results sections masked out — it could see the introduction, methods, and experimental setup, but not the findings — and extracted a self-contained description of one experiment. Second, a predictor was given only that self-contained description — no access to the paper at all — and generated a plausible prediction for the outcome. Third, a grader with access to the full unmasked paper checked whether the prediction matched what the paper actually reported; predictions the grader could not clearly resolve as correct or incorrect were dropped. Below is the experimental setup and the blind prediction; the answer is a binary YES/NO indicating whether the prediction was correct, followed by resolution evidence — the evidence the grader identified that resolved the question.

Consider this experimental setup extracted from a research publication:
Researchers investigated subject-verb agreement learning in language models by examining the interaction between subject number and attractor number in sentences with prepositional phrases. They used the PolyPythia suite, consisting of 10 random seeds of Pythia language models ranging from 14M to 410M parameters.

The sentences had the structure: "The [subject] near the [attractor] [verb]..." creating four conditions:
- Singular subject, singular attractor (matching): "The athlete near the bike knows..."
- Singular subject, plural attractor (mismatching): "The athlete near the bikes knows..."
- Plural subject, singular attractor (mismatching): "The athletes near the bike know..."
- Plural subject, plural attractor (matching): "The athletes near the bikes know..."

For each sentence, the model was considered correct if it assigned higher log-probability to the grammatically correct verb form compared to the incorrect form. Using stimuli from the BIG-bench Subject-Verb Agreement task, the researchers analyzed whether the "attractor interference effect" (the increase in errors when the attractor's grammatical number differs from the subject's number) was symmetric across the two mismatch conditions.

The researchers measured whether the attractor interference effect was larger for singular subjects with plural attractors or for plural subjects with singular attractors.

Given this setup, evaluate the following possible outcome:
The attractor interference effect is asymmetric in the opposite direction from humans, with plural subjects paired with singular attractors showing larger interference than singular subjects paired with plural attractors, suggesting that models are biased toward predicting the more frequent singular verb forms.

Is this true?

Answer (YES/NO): NO